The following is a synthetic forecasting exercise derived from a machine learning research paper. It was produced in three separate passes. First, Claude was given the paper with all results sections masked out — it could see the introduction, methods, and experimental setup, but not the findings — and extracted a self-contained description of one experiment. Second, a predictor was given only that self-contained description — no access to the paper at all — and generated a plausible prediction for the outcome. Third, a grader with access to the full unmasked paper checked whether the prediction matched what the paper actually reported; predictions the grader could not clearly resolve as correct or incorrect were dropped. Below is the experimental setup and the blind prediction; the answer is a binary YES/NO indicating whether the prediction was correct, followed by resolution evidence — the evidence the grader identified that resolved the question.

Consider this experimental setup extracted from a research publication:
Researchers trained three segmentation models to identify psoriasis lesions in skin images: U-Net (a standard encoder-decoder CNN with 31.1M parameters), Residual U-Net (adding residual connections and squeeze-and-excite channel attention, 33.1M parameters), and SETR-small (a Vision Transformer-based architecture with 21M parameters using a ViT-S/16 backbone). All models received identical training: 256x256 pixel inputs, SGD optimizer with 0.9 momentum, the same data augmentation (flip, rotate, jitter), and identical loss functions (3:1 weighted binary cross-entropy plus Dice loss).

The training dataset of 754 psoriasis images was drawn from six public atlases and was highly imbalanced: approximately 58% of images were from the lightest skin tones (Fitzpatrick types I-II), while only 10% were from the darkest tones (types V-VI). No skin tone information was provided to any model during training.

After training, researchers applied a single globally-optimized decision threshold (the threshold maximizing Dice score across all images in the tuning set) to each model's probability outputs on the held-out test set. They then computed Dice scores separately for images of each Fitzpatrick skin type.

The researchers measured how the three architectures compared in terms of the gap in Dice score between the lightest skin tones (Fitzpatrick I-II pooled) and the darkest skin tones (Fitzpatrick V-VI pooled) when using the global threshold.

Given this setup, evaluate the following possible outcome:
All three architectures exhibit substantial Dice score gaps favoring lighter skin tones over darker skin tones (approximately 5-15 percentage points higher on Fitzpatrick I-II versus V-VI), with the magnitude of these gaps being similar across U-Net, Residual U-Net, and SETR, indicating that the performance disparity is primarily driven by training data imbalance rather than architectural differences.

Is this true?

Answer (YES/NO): NO